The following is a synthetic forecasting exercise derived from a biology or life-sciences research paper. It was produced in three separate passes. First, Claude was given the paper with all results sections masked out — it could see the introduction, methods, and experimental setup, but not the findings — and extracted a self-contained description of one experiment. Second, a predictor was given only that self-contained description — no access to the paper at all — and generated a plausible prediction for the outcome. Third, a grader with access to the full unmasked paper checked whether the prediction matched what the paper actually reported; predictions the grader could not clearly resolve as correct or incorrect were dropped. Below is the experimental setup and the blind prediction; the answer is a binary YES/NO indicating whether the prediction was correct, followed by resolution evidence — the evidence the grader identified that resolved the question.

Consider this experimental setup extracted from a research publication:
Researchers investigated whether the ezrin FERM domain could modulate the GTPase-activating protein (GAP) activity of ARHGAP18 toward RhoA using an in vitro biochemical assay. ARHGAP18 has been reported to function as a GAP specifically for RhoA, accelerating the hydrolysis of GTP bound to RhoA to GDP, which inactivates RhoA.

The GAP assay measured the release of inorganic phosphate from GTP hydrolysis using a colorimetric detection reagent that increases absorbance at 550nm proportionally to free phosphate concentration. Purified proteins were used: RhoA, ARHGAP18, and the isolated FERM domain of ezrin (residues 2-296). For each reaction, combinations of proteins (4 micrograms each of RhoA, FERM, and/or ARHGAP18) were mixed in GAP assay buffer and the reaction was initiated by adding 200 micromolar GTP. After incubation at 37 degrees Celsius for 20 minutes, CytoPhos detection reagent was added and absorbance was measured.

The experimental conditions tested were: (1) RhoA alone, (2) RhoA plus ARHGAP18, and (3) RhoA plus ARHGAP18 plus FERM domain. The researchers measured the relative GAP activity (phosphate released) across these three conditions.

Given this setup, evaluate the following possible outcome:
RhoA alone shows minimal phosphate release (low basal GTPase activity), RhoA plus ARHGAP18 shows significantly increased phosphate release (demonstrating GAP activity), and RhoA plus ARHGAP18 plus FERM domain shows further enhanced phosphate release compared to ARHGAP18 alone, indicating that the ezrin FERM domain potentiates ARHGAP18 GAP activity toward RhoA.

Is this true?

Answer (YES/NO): YES